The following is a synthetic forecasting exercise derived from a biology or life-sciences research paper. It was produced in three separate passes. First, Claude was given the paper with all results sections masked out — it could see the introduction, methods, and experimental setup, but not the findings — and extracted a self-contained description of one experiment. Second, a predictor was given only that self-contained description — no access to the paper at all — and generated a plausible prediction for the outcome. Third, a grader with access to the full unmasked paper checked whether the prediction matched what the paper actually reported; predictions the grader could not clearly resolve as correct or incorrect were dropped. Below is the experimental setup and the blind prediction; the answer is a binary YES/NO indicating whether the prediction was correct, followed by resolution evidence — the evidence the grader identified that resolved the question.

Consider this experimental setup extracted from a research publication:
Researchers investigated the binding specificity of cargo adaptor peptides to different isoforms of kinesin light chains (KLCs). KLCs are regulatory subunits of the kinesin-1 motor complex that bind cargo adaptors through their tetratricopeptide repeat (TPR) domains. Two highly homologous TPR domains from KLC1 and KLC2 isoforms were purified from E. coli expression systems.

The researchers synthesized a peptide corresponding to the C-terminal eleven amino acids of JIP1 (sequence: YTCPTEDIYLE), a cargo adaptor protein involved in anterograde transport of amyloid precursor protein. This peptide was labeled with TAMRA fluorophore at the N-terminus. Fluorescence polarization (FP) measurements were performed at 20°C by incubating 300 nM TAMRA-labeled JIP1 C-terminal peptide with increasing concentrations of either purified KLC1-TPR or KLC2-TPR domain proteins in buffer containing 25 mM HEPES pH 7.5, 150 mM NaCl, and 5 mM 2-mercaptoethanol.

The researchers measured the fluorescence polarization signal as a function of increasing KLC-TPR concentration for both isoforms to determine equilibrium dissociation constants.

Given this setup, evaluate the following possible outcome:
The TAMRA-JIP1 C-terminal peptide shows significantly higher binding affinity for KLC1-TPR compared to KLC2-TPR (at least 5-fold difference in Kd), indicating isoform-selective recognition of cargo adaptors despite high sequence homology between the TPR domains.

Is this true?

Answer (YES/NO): YES